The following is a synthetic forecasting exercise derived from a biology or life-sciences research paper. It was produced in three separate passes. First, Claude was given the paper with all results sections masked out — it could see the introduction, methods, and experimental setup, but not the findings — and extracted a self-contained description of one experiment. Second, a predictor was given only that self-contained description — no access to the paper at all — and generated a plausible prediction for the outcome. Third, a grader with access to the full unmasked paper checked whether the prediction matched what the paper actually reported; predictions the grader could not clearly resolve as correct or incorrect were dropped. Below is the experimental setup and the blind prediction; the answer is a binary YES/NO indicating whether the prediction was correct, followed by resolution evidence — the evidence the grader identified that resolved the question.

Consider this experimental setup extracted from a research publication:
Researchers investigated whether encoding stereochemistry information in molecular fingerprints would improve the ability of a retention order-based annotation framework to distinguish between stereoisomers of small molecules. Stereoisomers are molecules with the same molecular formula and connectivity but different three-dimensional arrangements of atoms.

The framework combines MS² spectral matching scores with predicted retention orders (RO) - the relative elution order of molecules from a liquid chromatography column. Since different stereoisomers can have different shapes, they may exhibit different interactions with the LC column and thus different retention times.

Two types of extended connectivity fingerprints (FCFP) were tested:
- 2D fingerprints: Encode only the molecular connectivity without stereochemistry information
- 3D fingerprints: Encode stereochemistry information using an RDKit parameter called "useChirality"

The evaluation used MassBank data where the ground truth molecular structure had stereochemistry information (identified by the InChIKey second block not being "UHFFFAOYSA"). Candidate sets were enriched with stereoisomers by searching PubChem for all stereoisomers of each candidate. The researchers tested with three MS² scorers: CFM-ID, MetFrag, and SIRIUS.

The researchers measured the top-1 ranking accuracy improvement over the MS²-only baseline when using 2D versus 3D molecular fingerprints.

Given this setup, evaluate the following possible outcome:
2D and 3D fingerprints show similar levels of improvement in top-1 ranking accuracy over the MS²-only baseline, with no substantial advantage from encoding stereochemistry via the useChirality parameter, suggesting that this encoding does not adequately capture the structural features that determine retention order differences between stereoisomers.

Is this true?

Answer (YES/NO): NO